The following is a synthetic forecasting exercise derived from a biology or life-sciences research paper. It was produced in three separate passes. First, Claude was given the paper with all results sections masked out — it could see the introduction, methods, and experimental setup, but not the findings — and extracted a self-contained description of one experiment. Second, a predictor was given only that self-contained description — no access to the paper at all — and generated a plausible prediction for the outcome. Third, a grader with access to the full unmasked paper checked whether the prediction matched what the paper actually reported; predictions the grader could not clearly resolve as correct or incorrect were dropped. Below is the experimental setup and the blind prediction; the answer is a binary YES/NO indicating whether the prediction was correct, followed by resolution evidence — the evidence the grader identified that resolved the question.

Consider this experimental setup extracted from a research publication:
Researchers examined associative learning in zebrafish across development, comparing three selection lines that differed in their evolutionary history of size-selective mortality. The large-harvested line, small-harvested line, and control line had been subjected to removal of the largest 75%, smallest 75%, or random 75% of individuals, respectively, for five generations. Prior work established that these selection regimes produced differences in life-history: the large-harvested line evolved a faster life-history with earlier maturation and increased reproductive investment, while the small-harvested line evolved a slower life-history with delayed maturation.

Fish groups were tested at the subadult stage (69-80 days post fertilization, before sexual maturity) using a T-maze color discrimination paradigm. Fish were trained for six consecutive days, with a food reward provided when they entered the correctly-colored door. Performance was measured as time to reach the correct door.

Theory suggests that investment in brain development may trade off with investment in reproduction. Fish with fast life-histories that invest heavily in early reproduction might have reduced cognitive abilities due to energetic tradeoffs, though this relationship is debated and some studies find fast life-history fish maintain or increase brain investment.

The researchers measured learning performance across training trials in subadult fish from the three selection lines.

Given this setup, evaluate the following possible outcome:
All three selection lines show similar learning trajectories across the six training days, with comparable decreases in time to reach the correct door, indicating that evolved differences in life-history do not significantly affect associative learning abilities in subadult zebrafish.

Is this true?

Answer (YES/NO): NO